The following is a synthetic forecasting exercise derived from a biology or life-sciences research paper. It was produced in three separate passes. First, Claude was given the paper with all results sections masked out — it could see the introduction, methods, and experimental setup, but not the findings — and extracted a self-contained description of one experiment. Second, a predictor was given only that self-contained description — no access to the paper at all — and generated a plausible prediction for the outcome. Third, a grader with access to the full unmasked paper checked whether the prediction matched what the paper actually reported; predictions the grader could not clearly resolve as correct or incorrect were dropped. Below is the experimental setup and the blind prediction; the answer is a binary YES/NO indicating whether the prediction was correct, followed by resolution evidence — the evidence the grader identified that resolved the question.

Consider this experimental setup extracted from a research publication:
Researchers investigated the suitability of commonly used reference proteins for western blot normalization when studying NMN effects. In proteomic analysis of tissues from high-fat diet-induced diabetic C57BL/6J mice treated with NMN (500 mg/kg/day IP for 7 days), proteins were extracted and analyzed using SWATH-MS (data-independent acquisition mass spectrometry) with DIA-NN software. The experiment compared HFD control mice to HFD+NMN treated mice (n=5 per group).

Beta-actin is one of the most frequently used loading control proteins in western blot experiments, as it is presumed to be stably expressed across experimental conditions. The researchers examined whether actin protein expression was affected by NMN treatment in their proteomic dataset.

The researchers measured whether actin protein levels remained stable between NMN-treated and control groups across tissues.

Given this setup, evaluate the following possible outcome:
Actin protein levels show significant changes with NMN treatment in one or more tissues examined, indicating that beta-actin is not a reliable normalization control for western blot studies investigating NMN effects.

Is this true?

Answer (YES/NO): YES